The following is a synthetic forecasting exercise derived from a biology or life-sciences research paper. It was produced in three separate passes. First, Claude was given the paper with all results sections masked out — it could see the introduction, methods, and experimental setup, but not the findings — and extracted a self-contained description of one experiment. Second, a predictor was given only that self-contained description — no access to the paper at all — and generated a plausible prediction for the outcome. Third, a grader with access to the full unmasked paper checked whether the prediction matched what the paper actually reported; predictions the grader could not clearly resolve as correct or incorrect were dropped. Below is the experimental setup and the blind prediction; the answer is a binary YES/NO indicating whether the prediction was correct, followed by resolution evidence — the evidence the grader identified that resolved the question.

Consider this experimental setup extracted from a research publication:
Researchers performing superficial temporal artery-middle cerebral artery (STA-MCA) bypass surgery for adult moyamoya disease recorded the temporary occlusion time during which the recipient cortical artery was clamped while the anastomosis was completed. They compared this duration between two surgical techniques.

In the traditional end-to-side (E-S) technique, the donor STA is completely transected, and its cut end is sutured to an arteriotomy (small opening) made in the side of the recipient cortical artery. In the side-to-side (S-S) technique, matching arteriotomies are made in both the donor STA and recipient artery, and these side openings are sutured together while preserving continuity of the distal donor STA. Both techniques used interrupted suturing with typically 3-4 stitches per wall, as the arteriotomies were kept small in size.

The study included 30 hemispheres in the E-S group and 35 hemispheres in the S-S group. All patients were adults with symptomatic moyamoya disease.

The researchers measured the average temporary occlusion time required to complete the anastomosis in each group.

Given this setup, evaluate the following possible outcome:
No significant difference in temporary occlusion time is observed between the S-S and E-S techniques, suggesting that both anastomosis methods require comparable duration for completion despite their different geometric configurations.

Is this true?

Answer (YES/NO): NO